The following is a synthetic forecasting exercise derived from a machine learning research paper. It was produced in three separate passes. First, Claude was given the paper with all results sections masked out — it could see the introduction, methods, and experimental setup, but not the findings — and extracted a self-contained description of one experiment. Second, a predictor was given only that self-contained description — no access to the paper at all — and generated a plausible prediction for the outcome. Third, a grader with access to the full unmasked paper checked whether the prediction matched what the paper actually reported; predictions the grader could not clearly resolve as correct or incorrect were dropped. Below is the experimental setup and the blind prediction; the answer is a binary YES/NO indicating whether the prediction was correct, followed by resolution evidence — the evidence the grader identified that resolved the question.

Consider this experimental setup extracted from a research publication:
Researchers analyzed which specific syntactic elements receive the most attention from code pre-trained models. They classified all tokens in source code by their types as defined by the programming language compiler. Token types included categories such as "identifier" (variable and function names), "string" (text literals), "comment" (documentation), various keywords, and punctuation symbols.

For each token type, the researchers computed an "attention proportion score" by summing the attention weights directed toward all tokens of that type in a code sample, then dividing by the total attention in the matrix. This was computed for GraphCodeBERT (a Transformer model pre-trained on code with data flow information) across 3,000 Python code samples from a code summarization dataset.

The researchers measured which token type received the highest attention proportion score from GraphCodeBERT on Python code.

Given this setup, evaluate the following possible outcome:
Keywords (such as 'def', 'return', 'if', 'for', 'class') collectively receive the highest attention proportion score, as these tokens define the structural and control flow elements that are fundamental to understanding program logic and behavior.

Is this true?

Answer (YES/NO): NO